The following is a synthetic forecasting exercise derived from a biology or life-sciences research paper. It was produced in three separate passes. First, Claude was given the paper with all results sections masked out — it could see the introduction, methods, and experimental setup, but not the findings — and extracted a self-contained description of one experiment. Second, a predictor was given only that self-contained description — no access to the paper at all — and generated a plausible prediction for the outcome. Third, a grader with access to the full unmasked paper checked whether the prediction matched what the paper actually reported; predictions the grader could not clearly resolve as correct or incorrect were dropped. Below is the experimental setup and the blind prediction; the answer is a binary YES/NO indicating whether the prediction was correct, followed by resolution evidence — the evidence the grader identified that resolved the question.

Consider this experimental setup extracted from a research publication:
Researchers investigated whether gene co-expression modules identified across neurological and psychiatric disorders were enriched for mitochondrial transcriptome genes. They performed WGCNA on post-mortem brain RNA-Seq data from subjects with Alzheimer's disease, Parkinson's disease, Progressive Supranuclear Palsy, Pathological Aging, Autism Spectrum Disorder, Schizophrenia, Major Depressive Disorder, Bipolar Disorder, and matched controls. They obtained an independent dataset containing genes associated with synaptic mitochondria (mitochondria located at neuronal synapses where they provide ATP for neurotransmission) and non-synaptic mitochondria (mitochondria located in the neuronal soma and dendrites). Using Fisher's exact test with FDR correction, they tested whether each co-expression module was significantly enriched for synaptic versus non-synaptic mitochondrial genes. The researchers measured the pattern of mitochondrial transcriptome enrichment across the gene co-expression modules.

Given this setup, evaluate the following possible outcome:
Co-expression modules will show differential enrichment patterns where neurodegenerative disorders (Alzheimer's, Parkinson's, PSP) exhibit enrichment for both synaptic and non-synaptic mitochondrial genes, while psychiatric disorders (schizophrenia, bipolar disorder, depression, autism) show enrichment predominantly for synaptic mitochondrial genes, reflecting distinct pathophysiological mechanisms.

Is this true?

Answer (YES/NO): NO